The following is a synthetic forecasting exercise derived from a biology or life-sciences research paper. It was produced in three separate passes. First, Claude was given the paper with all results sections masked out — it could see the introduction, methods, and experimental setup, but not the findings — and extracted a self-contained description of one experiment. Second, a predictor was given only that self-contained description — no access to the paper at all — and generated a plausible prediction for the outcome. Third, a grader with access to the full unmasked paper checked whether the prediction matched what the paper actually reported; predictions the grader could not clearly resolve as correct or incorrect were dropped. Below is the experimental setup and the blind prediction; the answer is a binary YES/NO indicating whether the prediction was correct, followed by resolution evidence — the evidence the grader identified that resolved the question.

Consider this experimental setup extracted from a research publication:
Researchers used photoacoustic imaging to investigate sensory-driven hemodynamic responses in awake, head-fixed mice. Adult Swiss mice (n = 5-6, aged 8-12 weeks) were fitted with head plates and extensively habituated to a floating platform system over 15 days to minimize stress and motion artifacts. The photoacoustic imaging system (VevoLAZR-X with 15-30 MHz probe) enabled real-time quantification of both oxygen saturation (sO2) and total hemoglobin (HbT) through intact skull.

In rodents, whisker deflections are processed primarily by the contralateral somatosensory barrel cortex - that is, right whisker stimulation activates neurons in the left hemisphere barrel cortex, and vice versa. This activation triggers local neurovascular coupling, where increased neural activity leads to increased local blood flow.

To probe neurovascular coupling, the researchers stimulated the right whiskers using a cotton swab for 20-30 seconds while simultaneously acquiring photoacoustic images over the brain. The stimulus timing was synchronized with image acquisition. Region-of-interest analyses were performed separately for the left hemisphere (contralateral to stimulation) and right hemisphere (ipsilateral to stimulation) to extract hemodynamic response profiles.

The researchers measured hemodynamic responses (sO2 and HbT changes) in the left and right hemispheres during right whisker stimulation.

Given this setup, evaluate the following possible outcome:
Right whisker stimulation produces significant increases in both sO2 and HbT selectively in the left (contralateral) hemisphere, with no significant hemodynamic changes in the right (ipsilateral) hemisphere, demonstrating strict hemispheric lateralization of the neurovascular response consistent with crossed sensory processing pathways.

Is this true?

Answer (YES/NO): NO